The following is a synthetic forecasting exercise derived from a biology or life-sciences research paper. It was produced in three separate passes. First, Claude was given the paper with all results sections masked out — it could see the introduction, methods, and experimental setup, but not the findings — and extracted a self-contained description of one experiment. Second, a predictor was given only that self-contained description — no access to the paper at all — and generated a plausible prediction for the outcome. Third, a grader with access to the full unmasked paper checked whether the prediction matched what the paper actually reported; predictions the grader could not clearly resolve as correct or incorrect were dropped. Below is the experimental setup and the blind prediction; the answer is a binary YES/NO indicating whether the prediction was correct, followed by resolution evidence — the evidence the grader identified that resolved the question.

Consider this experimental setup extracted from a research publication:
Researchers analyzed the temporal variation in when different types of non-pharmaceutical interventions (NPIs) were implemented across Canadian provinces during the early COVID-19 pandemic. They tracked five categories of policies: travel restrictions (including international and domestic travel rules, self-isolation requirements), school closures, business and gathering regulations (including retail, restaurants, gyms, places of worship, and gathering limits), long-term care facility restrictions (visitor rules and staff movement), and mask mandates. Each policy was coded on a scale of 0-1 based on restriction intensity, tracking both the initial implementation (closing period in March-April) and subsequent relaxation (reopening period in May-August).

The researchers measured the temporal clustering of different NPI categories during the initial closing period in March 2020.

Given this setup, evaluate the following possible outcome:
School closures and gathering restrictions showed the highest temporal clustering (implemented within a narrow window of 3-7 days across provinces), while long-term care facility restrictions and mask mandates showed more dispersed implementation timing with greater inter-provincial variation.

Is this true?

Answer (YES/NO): NO